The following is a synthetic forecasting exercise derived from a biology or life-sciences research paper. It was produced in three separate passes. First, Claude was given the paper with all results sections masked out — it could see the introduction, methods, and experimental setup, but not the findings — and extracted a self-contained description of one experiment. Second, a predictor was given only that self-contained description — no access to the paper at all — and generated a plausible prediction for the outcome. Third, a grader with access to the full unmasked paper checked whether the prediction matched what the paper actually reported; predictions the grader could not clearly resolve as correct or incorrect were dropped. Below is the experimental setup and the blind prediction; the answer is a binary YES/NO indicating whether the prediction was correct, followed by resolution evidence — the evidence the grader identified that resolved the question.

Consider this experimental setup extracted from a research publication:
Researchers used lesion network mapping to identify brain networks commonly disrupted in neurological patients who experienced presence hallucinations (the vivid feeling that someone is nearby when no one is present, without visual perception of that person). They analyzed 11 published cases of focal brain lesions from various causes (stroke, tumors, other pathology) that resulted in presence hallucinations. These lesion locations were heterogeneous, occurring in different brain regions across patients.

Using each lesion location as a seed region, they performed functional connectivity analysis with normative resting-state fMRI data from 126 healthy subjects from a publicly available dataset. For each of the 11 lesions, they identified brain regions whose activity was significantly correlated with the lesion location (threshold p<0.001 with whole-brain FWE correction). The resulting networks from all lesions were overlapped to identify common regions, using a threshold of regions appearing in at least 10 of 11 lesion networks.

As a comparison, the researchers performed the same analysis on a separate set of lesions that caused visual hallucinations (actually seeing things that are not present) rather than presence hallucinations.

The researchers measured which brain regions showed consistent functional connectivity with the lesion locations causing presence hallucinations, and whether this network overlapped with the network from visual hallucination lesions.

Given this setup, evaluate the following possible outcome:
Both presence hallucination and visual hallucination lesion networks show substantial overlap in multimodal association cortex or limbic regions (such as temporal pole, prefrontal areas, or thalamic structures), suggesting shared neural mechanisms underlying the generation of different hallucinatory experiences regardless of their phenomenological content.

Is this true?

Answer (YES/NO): NO